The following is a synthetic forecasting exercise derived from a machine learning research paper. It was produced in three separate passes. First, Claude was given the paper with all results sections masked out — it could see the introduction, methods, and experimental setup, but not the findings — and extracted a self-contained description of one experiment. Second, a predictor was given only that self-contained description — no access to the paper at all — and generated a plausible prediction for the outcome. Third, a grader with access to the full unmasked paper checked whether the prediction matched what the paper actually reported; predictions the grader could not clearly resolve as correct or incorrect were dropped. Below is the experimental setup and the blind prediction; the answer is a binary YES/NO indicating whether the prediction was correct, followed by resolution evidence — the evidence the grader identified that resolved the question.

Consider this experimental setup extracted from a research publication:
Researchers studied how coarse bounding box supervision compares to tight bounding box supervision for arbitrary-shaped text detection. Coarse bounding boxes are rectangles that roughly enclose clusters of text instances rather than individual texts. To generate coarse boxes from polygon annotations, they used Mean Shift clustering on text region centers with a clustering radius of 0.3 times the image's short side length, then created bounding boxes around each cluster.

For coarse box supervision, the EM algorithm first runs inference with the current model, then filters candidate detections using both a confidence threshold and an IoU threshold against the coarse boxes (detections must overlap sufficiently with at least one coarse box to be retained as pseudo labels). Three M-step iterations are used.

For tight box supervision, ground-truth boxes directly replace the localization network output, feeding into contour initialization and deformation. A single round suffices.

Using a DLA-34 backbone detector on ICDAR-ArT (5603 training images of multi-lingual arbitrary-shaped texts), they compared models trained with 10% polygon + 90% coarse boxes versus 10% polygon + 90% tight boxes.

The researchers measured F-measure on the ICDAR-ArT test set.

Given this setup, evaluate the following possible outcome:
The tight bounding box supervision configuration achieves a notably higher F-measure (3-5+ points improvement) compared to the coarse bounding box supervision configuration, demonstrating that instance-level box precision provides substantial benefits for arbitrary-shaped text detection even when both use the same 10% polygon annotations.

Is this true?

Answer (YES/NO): NO